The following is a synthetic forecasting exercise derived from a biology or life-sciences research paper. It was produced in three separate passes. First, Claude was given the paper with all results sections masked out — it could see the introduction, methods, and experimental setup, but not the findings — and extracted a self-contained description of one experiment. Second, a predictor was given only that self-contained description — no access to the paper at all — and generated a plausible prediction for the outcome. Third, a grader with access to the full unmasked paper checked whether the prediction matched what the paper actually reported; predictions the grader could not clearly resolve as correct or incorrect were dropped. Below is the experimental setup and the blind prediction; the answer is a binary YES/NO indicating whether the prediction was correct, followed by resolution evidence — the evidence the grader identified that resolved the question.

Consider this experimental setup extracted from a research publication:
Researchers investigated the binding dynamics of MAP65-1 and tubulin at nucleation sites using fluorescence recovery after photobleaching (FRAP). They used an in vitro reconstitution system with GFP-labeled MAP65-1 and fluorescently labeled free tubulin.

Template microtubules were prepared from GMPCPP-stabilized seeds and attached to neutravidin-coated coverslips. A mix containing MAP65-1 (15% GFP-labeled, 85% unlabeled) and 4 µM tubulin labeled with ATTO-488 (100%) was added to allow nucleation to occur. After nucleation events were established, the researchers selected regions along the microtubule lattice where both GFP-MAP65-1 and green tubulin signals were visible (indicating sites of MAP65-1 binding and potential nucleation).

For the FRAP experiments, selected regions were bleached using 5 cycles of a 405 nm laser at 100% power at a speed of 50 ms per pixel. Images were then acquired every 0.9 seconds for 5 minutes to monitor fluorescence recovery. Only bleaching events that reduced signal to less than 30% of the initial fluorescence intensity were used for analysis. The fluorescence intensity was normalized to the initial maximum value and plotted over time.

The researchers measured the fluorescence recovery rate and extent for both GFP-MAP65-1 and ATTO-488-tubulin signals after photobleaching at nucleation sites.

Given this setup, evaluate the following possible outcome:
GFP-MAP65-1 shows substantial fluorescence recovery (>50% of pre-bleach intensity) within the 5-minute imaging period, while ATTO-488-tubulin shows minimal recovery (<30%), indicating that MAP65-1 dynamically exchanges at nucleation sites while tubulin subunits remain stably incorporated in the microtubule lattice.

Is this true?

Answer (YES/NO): NO